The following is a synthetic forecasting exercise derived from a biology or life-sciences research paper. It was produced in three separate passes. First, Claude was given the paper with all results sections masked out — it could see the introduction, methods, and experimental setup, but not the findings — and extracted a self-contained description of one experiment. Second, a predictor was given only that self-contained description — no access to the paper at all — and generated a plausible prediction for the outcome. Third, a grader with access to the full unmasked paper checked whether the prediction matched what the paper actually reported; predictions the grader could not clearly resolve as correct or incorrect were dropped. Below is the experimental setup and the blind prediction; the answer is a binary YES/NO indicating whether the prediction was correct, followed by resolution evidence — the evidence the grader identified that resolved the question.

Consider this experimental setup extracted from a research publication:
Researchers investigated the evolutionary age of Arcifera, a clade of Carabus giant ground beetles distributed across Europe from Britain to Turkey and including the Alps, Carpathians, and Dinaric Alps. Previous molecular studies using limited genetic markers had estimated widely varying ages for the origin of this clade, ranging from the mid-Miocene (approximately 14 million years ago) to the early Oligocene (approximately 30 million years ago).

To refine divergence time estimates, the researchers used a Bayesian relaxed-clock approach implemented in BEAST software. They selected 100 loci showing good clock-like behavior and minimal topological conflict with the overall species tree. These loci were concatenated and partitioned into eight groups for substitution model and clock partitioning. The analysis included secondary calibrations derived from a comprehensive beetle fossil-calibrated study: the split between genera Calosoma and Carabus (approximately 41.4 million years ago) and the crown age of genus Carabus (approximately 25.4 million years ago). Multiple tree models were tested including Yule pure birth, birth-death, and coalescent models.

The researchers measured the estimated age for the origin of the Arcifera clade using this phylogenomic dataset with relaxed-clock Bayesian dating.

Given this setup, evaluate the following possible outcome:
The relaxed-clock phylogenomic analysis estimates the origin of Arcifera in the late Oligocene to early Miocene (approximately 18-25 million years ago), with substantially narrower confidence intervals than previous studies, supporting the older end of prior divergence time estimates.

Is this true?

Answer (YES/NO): NO